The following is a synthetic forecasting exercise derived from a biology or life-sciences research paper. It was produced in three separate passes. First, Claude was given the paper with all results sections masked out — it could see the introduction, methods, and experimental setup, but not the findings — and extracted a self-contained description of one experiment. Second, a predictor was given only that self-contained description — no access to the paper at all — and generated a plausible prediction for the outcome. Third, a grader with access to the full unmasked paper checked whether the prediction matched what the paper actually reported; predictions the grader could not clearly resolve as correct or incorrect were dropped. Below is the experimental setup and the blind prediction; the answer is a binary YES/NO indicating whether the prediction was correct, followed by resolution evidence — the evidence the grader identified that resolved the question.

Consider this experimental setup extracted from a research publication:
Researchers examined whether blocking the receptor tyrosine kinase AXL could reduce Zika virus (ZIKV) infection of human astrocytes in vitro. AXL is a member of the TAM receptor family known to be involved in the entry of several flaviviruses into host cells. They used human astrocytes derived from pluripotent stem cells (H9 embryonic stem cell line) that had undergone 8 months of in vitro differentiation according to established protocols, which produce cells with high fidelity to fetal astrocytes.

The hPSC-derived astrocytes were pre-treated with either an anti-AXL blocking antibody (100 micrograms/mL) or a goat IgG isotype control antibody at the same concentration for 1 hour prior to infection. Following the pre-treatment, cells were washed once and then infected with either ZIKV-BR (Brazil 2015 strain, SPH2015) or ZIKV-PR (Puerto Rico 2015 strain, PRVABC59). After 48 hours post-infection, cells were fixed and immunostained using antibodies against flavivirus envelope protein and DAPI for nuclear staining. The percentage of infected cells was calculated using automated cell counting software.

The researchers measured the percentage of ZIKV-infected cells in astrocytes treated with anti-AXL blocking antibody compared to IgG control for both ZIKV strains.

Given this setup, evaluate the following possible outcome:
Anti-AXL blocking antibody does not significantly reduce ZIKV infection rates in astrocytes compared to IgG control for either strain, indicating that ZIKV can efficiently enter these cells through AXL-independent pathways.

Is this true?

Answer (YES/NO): NO